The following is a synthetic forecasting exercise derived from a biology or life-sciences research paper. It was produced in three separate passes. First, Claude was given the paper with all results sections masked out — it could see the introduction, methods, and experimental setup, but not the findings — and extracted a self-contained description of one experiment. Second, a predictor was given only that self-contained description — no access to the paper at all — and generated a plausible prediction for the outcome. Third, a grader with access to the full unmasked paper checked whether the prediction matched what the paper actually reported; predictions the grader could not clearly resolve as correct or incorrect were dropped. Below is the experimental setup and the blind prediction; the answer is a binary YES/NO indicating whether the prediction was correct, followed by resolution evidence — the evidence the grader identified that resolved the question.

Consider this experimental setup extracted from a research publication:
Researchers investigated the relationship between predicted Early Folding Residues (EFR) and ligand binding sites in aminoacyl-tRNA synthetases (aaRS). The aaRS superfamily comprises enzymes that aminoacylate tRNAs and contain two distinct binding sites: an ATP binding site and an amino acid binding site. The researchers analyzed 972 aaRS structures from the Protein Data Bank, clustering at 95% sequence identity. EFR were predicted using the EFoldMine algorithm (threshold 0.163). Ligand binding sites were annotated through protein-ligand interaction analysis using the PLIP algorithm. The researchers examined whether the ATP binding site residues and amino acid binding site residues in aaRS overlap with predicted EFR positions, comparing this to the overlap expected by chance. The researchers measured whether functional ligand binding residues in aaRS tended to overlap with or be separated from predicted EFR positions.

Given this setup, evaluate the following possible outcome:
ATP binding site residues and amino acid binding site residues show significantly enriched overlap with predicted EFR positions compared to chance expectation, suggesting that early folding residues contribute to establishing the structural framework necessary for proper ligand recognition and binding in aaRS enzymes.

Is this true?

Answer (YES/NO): NO